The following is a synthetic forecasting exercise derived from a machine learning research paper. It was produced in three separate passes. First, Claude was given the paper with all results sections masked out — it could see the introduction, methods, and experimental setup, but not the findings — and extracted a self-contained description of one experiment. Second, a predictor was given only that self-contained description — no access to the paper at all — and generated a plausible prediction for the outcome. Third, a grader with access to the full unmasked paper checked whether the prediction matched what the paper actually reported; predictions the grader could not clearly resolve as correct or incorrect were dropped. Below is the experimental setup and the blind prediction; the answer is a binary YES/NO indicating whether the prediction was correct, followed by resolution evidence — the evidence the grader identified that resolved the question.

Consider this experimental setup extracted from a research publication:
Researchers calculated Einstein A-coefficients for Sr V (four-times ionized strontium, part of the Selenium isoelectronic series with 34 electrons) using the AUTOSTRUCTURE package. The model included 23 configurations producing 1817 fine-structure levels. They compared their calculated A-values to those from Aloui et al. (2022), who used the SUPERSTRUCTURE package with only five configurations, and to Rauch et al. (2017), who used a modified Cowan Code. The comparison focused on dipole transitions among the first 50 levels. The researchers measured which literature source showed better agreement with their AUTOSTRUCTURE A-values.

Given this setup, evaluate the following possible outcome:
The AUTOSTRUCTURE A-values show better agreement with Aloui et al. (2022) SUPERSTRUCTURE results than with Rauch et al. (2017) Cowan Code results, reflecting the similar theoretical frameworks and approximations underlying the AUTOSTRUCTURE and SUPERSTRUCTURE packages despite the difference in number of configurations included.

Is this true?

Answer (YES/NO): YES